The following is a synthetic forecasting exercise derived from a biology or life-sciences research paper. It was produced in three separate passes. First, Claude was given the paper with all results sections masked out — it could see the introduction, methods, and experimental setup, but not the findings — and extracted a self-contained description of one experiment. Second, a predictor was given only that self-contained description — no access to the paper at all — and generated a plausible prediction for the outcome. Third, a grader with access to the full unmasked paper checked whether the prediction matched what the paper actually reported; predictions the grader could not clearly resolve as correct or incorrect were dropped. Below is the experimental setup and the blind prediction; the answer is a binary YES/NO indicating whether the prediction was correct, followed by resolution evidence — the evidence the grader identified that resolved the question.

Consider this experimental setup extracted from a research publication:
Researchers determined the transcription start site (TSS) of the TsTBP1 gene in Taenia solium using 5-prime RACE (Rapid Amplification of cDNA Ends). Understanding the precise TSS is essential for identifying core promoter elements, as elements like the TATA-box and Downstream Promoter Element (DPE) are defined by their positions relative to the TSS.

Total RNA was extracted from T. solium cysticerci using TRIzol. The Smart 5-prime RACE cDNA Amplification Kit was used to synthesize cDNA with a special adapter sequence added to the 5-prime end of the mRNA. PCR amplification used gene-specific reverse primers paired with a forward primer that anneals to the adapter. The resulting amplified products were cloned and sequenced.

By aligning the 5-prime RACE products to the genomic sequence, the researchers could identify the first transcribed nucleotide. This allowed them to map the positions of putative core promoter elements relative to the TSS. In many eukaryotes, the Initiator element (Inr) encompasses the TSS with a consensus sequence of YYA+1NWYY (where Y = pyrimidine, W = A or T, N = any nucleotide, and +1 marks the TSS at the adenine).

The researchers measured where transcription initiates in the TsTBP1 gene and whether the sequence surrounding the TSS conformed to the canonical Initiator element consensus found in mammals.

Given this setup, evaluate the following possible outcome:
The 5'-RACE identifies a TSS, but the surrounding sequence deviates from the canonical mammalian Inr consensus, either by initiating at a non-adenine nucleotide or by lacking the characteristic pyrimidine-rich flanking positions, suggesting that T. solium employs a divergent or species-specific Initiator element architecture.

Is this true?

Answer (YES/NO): YES